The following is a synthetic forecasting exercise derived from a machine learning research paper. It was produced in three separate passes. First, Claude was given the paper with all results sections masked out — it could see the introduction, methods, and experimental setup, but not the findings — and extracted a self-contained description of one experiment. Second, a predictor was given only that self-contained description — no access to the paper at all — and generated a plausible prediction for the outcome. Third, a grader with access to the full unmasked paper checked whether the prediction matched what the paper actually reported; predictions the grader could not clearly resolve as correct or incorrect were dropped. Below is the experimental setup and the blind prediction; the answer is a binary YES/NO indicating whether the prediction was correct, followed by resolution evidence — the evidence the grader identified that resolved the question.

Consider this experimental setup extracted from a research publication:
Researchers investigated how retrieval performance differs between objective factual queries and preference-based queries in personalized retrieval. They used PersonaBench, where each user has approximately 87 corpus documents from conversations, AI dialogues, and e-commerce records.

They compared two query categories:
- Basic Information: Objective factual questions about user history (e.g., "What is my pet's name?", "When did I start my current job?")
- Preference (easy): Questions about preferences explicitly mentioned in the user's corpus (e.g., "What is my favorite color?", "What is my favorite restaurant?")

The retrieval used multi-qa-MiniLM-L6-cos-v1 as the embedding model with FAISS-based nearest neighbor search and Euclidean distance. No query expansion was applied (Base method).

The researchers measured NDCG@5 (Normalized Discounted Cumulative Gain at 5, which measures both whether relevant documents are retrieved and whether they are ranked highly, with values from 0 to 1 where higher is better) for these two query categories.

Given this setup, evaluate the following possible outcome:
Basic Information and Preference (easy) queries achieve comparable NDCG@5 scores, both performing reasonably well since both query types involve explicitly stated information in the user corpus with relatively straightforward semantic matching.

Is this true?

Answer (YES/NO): NO